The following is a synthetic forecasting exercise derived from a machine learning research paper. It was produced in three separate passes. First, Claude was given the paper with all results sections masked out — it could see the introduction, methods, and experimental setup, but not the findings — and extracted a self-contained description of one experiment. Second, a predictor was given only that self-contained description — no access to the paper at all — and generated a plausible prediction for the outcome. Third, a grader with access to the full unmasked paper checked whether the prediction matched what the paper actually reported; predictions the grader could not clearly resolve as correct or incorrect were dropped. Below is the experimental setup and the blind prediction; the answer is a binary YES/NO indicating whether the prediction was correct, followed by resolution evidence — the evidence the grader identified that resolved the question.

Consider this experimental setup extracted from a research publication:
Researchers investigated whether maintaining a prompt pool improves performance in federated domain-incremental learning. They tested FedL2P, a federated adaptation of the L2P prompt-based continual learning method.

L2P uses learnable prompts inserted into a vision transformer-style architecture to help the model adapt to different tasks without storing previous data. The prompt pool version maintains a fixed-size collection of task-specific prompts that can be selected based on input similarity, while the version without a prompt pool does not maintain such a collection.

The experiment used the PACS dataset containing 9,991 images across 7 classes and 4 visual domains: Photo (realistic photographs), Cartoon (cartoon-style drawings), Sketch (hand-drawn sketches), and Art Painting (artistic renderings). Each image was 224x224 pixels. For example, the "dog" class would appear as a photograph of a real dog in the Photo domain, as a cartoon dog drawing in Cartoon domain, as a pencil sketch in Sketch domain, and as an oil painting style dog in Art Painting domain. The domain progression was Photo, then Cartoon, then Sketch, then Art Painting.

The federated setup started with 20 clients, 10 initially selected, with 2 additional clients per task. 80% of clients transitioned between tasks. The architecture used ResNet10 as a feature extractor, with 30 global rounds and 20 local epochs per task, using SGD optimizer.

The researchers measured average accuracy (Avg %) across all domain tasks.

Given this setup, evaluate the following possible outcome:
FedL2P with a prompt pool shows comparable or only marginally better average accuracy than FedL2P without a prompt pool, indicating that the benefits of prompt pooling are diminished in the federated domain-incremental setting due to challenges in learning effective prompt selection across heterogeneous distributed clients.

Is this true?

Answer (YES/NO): YES